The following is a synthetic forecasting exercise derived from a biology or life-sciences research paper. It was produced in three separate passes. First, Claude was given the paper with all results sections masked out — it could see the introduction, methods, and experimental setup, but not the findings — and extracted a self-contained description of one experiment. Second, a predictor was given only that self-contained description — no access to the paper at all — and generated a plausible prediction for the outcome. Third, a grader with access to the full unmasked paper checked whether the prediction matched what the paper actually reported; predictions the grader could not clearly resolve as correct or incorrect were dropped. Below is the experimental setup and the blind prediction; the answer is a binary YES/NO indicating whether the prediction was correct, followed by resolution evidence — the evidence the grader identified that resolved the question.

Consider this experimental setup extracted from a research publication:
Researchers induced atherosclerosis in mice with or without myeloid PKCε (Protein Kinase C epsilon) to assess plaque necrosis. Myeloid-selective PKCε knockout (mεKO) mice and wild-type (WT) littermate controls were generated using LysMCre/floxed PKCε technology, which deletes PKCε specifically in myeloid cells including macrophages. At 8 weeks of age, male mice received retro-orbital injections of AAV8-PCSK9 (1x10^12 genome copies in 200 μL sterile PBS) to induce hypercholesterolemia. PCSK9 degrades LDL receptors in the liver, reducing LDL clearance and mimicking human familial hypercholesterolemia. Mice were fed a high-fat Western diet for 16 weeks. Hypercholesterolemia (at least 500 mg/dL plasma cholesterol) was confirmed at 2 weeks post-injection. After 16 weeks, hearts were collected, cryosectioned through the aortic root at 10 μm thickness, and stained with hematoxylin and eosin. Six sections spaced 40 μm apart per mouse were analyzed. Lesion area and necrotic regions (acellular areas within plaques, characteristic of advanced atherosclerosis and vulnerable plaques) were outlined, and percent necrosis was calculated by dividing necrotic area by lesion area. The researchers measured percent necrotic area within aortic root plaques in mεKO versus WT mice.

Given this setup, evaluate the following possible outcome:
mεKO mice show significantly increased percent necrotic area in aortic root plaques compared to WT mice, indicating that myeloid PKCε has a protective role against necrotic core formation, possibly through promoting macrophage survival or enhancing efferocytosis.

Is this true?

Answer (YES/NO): YES